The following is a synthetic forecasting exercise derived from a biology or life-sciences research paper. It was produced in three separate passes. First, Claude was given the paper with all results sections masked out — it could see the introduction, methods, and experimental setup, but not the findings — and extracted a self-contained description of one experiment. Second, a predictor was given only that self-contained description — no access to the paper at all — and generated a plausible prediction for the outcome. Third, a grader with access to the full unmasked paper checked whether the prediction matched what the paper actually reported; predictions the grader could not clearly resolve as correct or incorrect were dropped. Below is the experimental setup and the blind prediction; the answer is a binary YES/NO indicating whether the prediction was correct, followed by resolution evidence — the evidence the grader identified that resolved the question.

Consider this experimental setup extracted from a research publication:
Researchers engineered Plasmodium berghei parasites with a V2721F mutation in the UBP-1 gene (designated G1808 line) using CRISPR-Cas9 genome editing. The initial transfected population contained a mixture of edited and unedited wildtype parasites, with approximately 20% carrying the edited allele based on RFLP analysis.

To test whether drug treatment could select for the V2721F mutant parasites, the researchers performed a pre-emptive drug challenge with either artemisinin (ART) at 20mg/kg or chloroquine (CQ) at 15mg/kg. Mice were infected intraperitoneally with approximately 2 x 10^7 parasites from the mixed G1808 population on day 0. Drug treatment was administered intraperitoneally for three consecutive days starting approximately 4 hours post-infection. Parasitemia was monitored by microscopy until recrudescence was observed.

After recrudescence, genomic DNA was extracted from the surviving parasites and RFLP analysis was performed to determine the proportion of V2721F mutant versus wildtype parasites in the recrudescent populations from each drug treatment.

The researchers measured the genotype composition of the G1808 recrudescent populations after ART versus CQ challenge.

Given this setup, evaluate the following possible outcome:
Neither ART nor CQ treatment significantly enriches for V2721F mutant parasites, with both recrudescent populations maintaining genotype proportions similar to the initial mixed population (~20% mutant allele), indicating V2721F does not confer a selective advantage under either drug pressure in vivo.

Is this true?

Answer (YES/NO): NO